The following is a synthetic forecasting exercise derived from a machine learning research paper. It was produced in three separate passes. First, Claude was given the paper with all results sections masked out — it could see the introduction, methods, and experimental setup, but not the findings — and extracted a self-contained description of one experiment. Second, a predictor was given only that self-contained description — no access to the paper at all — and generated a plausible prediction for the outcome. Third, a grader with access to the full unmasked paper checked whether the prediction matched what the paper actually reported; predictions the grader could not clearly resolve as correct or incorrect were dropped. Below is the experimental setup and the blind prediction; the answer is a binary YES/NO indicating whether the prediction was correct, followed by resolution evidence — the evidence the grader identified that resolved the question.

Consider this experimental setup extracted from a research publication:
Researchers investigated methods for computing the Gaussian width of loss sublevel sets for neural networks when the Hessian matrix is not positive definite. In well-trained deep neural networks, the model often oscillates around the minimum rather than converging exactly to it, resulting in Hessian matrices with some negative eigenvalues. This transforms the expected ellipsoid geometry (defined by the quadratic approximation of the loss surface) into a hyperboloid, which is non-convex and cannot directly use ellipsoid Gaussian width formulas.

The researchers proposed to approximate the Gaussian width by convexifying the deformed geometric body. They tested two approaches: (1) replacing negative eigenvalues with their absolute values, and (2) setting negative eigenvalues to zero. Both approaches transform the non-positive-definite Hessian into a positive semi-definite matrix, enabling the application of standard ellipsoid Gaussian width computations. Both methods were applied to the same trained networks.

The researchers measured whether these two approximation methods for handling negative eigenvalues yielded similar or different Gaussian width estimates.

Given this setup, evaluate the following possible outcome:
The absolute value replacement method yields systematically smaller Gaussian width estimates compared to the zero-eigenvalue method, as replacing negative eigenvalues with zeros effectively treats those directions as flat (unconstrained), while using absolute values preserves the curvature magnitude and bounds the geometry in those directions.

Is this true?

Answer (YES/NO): NO